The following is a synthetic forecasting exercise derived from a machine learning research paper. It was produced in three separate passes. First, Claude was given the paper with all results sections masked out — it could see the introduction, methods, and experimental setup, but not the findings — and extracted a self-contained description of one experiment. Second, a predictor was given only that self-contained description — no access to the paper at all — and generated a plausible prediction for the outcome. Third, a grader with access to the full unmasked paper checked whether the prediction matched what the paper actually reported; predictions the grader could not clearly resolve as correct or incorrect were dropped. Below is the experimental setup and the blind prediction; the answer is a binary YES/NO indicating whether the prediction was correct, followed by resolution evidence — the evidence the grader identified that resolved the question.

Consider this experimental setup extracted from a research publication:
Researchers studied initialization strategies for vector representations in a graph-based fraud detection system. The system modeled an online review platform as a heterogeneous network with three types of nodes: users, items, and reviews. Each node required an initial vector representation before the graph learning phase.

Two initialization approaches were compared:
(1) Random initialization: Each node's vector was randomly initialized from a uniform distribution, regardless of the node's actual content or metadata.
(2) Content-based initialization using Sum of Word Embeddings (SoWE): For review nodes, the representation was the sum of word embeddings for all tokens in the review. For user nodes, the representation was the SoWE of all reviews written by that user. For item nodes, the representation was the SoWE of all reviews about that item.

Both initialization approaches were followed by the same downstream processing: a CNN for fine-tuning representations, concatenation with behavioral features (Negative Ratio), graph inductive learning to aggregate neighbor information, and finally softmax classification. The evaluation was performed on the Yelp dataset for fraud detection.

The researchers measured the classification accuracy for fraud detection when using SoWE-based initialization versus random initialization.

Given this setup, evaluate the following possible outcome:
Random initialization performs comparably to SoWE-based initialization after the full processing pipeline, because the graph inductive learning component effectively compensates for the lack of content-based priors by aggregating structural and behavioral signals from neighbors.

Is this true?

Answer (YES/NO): NO